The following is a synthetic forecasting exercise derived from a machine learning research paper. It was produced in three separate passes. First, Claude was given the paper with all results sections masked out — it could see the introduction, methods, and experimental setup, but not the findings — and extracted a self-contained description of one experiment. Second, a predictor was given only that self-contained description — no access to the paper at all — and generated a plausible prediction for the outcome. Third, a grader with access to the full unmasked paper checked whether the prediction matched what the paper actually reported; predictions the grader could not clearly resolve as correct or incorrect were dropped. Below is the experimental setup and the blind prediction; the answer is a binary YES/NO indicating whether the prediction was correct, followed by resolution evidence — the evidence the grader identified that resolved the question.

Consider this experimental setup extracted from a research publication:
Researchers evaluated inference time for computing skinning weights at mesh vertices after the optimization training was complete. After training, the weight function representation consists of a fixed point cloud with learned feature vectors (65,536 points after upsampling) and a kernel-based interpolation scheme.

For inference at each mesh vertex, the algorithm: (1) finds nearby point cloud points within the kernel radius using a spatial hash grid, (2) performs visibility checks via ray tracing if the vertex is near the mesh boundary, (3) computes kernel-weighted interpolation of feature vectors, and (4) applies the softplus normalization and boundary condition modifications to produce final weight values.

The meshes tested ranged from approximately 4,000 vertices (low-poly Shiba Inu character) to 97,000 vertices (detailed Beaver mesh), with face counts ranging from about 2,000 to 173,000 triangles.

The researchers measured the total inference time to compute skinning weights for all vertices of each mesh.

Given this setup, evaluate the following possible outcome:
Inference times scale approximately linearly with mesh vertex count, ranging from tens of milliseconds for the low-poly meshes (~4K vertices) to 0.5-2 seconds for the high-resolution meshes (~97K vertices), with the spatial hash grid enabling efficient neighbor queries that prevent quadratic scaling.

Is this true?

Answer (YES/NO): NO